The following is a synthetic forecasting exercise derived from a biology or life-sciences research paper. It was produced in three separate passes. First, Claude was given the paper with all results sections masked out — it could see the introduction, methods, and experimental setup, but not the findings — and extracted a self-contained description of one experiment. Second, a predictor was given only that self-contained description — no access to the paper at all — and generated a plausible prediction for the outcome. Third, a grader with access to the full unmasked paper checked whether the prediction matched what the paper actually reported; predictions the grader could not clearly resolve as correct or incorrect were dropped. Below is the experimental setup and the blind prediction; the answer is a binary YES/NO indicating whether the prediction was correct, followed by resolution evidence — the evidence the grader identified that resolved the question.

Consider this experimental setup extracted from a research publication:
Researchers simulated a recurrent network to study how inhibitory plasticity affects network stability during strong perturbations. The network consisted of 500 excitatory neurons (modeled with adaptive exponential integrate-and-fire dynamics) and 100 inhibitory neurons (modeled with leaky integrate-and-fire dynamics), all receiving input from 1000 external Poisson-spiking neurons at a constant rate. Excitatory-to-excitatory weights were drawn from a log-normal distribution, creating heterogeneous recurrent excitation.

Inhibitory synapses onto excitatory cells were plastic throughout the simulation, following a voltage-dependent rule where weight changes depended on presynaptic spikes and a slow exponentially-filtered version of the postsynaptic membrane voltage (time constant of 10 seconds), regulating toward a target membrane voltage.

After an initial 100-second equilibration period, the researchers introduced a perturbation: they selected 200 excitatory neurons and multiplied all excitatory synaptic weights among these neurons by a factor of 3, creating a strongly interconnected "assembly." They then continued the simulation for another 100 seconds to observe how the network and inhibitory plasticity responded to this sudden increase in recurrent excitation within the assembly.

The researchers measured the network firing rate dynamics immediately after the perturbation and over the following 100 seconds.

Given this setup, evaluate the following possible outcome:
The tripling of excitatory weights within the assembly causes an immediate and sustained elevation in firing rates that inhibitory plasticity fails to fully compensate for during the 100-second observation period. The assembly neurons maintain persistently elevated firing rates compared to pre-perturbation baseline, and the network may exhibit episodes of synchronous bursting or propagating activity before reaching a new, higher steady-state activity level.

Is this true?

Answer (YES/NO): NO